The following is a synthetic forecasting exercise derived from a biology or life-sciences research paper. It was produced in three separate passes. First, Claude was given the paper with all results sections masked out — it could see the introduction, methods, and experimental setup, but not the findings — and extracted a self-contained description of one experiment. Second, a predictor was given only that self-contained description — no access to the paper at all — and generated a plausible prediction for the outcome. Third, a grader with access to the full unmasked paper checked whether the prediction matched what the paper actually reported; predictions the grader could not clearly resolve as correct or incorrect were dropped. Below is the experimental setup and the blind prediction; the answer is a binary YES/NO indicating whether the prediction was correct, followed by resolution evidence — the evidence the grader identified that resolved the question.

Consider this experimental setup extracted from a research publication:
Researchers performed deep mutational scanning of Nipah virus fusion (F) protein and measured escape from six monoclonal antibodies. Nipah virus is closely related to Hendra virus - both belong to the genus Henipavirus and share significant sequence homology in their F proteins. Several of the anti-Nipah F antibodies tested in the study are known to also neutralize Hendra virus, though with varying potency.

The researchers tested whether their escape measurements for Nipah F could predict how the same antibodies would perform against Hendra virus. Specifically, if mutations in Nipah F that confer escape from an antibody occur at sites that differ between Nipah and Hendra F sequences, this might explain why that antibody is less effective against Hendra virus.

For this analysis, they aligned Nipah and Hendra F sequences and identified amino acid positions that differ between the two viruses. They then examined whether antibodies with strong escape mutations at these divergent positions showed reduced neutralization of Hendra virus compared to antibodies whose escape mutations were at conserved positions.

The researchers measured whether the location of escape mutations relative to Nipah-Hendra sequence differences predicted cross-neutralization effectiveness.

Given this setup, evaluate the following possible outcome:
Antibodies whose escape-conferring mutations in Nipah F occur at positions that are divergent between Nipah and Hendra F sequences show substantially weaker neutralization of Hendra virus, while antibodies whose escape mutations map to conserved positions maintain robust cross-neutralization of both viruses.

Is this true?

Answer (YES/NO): YES